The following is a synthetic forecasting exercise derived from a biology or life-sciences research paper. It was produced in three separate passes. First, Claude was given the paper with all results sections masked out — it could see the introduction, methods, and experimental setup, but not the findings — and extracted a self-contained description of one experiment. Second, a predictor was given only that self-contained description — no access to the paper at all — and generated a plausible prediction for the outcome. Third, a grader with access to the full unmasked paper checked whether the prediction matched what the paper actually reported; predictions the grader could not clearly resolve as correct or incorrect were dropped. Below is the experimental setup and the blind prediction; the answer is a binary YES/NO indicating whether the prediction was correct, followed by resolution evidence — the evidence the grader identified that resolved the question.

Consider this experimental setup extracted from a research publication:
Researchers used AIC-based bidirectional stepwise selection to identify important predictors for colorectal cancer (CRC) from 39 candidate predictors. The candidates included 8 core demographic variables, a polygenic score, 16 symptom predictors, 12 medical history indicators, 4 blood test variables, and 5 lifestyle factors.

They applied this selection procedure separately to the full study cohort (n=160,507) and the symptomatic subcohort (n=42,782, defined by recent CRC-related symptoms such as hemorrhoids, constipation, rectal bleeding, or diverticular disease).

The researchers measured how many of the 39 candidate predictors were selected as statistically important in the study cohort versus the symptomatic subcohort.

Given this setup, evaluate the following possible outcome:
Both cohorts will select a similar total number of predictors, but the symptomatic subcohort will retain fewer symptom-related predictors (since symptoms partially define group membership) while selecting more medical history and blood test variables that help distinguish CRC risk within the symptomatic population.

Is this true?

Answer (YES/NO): NO